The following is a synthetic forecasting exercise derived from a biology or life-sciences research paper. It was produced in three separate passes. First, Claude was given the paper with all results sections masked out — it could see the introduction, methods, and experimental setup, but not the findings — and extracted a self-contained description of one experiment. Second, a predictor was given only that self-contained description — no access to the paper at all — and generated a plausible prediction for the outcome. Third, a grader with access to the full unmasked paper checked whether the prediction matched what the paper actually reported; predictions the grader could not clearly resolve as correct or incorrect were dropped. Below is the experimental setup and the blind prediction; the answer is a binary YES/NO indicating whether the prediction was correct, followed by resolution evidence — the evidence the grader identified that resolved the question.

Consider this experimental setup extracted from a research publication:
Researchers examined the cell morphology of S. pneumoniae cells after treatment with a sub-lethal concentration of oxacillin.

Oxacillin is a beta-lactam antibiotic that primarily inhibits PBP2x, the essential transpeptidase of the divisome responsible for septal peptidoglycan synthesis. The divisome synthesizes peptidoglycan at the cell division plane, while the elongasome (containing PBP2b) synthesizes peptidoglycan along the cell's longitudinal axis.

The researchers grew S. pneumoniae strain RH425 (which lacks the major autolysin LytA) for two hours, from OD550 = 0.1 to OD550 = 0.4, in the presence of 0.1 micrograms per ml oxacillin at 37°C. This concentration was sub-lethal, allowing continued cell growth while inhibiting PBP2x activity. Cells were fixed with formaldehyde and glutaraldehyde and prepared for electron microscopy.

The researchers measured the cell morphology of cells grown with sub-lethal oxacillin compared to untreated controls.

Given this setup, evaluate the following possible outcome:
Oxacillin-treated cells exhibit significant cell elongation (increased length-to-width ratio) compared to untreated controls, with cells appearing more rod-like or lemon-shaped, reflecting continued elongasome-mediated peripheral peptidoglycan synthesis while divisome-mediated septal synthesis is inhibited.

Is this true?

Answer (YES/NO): YES